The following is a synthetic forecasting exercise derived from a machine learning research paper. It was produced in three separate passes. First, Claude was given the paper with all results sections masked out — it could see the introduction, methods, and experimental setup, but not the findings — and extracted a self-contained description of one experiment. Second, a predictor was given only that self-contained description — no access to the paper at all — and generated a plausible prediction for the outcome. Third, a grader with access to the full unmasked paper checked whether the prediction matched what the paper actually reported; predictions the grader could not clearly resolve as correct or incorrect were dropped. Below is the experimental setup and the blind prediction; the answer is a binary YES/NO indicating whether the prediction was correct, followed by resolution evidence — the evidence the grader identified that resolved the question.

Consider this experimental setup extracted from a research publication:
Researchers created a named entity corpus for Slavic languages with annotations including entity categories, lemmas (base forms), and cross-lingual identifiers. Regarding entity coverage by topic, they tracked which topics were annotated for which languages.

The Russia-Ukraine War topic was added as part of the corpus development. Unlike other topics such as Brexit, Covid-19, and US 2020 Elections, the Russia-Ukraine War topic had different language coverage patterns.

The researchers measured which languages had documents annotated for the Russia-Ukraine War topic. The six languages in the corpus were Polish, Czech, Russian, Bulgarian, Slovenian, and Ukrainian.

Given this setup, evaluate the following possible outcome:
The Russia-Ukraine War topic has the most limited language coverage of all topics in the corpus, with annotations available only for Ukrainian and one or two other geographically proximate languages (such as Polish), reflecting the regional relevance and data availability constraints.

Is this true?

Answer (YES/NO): NO